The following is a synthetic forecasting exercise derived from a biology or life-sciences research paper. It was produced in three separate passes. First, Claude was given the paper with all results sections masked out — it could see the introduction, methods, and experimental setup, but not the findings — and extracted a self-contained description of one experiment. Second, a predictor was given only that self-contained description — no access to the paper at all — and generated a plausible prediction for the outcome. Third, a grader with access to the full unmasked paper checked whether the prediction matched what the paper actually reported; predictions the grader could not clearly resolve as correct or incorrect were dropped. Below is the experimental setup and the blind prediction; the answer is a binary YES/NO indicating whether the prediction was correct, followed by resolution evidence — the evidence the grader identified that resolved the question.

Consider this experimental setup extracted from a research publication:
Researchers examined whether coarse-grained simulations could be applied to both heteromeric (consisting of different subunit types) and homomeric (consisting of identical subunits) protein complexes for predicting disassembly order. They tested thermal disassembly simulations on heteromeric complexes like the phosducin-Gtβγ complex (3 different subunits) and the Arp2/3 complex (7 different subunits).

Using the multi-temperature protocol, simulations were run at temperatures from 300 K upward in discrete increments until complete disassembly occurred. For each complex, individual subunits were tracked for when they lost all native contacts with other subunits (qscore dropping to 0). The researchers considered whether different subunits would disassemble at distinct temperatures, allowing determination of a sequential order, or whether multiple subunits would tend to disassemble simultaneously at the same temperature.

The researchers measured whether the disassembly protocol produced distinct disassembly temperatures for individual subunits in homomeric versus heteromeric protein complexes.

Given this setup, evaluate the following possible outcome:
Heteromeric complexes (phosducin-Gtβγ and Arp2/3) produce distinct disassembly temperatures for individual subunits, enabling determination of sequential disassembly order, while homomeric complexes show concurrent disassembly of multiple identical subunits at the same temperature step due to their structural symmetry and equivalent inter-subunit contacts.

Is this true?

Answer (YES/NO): YES